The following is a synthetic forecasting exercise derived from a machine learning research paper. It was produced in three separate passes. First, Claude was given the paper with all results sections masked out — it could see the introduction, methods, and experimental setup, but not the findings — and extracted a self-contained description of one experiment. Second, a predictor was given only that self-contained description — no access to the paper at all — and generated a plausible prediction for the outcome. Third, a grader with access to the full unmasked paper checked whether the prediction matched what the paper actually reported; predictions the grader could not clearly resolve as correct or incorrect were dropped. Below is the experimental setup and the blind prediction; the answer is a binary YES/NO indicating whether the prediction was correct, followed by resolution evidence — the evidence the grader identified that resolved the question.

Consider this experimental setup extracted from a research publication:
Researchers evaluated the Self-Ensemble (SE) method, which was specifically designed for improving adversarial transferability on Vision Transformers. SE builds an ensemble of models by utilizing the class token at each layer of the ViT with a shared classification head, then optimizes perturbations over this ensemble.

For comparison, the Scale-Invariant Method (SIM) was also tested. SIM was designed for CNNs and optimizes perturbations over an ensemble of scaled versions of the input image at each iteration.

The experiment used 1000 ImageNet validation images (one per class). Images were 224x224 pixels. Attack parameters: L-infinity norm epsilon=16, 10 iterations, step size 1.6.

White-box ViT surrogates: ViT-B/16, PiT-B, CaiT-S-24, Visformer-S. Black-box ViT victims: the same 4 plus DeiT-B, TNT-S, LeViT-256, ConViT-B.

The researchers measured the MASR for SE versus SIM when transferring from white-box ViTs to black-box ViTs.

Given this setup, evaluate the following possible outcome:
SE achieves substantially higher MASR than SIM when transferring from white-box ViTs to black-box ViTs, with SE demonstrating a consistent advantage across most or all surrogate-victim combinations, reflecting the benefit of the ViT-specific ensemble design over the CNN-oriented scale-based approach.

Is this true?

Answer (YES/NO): NO